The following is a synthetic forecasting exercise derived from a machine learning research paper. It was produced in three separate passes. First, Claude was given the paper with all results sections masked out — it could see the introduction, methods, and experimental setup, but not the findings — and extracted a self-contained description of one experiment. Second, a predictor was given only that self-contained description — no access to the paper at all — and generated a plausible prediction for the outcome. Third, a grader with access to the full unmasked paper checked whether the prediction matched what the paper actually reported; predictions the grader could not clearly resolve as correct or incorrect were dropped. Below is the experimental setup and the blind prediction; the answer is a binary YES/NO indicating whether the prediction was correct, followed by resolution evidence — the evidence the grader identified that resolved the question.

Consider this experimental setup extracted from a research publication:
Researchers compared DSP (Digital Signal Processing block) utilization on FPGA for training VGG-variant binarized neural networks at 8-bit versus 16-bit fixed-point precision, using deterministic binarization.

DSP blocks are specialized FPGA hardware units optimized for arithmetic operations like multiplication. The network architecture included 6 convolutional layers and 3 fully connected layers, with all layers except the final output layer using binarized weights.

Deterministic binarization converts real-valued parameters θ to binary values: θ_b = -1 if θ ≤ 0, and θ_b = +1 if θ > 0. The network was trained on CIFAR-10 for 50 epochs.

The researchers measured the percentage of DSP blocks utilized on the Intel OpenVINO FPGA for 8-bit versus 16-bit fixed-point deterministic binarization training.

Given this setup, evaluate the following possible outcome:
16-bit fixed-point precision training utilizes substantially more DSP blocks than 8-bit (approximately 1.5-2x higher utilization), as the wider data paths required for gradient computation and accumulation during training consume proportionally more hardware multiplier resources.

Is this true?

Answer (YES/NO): NO